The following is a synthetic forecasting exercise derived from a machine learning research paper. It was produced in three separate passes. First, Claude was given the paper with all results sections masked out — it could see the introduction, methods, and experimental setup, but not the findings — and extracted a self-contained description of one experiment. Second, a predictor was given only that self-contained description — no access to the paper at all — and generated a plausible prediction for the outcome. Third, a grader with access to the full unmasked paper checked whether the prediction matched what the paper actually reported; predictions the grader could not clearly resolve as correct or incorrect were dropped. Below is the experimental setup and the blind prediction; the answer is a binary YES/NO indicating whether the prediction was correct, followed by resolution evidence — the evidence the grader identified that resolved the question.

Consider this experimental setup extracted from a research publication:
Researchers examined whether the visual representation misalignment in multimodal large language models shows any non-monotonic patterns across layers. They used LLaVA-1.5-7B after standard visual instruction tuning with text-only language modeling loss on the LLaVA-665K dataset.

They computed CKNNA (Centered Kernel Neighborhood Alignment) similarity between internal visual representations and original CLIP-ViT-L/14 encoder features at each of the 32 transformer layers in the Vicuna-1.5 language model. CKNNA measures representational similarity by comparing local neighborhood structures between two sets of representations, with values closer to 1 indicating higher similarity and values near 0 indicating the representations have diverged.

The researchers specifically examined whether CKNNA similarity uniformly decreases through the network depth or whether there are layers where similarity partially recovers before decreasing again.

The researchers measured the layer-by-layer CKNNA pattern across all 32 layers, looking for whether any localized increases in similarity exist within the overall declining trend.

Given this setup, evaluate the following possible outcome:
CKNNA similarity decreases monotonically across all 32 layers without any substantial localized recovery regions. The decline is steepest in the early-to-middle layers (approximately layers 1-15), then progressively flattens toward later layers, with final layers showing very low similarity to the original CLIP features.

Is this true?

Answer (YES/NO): NO